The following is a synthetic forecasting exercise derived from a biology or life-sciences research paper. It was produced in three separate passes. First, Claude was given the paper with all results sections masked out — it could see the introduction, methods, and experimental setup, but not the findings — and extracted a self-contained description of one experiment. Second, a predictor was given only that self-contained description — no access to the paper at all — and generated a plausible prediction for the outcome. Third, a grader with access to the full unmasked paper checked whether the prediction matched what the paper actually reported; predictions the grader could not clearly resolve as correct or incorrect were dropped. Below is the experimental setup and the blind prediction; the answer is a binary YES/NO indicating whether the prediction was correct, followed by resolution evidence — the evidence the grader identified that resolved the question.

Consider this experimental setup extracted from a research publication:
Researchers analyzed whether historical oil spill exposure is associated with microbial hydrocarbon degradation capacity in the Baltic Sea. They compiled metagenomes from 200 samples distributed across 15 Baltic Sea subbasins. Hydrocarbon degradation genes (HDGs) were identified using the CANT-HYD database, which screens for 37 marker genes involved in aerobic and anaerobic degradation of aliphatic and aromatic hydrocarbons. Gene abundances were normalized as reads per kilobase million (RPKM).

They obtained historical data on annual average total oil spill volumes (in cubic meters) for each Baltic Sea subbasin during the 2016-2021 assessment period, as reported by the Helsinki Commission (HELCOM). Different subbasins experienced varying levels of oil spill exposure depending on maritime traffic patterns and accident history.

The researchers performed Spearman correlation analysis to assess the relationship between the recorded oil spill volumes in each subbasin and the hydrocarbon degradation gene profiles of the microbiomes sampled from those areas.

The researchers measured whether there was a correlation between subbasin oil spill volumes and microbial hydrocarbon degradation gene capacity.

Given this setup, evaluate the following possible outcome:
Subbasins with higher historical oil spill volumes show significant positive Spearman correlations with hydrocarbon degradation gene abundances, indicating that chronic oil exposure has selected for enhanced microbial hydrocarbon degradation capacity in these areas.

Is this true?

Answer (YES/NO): NO